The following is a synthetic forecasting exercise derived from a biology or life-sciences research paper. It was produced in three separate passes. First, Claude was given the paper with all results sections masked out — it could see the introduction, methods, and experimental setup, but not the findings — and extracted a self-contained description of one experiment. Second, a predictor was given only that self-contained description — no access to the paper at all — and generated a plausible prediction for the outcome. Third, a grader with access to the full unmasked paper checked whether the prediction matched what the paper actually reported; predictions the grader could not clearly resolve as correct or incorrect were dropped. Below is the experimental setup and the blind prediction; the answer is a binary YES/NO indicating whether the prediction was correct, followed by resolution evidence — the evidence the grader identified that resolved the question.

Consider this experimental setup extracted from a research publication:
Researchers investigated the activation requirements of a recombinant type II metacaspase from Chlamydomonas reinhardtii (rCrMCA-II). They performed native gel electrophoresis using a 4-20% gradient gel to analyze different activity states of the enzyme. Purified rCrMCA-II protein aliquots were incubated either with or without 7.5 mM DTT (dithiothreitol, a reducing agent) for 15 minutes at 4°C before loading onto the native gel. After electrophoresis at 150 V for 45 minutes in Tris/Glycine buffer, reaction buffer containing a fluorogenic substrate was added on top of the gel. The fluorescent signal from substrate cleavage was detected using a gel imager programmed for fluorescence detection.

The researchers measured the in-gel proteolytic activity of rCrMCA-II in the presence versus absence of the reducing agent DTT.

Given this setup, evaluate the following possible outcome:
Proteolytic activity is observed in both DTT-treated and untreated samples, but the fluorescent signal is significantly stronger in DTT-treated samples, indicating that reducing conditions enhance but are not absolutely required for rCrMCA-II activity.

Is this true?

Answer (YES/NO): NO